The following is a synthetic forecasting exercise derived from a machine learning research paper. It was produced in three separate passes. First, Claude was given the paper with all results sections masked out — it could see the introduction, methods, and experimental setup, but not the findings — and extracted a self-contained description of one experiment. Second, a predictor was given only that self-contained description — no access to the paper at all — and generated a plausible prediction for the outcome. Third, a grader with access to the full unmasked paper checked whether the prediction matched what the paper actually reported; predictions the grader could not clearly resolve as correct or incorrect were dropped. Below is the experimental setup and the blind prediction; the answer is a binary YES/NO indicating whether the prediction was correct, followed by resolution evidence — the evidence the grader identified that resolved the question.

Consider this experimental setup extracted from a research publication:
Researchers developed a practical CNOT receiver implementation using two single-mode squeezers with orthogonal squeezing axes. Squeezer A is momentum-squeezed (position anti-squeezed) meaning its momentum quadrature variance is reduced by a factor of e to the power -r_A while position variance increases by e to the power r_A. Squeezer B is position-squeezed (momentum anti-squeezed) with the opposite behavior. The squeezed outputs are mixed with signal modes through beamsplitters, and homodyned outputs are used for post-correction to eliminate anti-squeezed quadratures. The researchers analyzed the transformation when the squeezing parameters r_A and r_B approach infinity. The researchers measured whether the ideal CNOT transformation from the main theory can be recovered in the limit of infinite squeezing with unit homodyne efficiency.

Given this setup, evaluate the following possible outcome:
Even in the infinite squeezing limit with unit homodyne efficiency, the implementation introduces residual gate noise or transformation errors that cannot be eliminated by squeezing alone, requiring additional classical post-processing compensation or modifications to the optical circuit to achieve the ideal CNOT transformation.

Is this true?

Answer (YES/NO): NO